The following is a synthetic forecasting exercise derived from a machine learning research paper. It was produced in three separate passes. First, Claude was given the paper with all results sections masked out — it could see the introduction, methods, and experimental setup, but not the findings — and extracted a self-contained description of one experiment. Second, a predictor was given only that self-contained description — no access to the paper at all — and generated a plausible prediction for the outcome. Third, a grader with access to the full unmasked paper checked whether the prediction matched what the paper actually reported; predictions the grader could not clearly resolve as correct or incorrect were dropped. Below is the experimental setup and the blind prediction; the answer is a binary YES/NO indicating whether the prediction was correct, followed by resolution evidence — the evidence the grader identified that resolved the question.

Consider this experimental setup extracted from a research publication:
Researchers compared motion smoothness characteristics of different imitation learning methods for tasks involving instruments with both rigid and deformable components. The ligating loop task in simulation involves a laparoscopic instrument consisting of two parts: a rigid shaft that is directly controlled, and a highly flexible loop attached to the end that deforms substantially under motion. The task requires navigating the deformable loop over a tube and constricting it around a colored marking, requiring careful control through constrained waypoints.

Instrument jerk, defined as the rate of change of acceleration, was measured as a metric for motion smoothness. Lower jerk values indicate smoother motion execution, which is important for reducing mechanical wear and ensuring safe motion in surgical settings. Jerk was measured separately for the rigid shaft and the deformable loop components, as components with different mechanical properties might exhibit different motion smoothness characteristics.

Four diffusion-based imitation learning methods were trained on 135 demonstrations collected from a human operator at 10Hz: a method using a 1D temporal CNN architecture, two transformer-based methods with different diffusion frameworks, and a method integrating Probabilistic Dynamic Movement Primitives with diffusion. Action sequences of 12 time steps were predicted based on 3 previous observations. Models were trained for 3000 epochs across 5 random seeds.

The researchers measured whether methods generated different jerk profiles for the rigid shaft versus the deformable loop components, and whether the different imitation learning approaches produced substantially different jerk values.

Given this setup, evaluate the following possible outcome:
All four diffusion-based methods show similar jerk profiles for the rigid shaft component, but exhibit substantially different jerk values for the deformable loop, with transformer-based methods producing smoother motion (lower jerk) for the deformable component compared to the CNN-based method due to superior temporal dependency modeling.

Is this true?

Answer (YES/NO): NO